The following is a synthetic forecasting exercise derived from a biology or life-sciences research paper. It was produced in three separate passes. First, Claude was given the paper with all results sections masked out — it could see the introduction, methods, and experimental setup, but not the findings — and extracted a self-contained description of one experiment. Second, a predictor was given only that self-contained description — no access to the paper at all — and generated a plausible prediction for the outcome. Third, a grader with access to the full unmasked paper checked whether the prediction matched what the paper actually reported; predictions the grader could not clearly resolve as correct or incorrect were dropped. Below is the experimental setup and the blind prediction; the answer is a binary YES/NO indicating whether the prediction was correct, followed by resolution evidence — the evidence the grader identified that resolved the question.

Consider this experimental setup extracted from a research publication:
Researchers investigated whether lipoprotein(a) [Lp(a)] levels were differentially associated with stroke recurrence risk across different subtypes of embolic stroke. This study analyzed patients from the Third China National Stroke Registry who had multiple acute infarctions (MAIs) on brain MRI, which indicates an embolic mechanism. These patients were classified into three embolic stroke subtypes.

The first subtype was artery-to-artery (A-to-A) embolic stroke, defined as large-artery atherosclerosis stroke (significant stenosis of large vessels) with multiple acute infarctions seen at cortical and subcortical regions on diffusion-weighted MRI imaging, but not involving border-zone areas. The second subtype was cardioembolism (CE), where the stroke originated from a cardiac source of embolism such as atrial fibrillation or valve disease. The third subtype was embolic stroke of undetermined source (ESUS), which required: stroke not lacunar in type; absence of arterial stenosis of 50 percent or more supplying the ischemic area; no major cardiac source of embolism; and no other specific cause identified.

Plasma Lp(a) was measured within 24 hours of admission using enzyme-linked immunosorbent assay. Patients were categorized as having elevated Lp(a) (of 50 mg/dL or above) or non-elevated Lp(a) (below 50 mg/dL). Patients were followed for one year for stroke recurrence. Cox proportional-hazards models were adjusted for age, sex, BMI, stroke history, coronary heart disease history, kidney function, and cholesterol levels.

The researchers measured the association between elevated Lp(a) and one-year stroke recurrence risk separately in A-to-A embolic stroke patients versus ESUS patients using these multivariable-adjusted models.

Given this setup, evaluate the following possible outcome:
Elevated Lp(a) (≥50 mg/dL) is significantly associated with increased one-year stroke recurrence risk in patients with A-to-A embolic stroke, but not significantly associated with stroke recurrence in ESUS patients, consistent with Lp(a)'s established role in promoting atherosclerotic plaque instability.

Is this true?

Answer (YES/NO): NO